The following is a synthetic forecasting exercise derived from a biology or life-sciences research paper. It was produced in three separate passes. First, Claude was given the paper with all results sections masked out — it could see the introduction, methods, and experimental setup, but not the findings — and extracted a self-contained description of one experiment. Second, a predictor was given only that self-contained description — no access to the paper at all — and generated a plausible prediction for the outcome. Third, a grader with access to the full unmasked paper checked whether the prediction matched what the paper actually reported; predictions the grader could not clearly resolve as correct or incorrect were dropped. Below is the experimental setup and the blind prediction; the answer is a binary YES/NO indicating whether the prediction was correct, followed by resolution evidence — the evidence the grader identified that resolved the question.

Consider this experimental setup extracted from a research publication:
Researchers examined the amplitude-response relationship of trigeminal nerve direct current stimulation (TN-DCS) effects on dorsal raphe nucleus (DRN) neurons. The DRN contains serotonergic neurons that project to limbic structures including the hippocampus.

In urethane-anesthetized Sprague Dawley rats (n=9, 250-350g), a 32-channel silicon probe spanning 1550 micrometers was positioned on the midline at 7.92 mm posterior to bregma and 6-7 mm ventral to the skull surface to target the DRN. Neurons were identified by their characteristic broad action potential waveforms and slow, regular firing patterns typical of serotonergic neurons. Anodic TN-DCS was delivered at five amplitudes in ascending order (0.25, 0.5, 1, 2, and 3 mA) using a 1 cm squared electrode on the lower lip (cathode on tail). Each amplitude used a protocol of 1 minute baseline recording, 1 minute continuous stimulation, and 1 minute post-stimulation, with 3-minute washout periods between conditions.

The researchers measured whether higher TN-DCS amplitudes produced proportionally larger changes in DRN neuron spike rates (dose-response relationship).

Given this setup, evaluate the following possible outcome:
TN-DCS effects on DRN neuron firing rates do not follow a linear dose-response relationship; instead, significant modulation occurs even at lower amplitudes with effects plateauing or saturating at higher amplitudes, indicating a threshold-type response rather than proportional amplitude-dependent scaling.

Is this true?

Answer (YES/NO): NO